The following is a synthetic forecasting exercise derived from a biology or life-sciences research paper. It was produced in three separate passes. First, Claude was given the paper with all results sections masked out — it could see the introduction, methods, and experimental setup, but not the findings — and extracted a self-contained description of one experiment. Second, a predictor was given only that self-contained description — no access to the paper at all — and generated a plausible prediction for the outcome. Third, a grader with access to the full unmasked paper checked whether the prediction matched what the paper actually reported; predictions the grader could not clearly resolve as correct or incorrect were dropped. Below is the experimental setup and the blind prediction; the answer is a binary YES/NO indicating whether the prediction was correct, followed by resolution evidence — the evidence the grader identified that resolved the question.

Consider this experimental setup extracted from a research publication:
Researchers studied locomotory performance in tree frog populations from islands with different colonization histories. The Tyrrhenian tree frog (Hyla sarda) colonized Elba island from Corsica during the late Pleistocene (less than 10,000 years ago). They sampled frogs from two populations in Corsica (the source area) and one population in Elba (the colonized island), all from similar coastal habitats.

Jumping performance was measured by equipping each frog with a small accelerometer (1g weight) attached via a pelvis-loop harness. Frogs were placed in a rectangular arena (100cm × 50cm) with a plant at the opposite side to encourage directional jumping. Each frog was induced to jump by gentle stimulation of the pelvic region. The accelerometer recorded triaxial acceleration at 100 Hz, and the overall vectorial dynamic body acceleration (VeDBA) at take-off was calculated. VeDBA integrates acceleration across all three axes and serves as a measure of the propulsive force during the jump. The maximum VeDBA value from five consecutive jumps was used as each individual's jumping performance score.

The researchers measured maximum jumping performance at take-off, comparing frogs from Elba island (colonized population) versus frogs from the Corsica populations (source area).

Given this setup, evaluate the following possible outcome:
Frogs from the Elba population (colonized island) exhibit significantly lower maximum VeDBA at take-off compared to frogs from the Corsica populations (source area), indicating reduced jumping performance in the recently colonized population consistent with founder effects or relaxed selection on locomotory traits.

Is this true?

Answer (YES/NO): YES